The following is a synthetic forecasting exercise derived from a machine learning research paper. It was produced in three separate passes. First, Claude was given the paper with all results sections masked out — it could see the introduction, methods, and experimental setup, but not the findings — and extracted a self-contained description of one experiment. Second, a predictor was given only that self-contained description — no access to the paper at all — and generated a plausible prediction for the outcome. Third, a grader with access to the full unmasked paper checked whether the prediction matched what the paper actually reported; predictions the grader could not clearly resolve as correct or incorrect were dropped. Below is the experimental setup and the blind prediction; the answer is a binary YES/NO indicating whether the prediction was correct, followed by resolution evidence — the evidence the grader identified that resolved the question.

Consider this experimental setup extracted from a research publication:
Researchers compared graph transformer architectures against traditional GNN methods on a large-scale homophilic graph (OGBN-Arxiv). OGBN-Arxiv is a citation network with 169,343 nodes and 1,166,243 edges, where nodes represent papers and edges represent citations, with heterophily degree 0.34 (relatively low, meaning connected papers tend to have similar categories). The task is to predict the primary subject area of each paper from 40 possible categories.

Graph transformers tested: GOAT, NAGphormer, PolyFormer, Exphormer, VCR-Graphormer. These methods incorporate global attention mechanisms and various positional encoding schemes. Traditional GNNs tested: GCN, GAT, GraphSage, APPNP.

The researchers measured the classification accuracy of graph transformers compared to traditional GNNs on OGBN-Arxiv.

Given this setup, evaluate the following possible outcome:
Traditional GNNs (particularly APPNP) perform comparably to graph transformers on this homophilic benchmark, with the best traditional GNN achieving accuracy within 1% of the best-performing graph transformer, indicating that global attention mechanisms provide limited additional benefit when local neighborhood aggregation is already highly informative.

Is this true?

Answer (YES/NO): NO